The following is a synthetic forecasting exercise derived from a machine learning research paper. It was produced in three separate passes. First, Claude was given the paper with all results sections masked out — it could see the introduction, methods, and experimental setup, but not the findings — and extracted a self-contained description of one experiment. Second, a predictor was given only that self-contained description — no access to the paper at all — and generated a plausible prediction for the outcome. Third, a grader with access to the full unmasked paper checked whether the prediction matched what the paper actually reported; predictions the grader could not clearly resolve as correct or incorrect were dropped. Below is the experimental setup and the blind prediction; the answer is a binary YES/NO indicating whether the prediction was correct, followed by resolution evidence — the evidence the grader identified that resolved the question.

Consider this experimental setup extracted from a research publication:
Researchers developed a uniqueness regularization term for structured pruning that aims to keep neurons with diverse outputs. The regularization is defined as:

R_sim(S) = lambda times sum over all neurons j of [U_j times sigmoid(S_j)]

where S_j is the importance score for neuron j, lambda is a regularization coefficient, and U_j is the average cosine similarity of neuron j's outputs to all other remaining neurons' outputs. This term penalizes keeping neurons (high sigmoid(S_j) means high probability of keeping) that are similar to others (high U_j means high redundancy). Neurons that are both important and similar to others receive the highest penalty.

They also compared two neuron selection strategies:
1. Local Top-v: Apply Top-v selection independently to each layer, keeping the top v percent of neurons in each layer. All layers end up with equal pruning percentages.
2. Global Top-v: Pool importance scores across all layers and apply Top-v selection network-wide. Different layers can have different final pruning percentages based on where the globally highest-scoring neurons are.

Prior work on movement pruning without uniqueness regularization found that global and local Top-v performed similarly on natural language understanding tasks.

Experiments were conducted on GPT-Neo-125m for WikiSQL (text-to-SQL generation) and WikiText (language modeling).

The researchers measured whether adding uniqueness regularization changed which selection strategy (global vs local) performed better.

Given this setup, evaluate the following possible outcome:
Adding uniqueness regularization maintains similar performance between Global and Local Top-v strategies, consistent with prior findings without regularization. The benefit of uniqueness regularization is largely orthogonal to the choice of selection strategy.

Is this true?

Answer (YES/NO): NO